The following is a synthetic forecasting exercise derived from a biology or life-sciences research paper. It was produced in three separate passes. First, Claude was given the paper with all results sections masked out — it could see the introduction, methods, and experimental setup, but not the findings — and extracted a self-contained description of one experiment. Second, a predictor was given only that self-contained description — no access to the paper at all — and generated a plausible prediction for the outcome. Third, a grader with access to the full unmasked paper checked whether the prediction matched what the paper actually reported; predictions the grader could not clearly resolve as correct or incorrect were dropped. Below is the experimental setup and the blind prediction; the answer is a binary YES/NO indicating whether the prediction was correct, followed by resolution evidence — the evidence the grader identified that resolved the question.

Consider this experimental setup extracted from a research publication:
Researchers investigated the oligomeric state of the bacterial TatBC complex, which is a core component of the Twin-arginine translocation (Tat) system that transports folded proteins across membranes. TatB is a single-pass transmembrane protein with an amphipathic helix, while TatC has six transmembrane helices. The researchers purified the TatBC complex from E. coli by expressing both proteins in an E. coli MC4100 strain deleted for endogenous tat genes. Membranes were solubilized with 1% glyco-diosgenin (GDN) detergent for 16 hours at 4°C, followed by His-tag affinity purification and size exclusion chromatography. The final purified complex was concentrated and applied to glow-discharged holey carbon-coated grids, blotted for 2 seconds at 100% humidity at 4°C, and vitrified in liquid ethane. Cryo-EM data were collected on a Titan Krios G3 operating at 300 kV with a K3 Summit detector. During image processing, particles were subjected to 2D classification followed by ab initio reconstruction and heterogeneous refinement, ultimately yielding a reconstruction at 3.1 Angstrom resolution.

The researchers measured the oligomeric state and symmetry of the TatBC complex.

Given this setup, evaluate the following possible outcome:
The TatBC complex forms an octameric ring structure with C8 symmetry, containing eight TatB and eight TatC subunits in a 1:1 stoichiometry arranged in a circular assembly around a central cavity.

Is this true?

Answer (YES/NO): NO